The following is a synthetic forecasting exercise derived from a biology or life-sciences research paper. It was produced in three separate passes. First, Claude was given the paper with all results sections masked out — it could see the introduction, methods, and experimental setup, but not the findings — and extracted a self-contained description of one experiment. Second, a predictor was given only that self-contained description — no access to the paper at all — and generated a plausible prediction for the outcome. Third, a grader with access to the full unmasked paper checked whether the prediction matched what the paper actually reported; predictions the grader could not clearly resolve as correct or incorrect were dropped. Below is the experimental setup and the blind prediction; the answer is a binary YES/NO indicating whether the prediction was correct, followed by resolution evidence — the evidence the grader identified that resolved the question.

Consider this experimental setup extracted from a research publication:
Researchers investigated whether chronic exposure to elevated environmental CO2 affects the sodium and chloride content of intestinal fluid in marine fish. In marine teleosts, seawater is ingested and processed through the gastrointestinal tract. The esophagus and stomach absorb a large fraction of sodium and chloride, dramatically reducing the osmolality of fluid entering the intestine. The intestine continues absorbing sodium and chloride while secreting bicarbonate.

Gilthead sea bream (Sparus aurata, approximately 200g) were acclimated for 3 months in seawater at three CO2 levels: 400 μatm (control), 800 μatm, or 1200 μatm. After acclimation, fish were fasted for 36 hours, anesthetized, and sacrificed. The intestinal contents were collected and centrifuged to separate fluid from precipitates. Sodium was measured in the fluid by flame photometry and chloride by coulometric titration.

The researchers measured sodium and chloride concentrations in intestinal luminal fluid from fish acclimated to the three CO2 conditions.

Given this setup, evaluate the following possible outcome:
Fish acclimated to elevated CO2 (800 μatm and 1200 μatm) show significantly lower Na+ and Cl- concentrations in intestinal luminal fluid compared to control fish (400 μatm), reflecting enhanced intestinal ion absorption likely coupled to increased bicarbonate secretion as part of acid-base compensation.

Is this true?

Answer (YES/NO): NO